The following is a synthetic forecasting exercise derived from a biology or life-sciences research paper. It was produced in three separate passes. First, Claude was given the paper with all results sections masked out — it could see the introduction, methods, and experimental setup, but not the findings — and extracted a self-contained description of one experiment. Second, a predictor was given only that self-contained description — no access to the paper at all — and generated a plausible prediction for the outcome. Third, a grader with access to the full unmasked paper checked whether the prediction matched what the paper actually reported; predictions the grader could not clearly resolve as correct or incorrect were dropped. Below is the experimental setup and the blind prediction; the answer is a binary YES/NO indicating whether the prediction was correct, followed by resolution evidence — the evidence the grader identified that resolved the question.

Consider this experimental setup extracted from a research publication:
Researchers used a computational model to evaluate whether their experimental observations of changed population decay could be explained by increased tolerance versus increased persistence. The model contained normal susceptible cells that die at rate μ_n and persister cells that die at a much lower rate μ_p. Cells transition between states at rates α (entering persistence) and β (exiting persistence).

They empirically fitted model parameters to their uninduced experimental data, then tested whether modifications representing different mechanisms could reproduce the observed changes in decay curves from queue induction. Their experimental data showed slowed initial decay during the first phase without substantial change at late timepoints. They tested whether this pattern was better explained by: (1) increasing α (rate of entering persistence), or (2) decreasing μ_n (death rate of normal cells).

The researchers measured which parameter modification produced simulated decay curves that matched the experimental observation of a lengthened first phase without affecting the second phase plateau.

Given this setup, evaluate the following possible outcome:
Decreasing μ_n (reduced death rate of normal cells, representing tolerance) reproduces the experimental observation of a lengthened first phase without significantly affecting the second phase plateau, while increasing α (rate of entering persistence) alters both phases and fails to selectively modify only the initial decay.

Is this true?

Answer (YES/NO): NO